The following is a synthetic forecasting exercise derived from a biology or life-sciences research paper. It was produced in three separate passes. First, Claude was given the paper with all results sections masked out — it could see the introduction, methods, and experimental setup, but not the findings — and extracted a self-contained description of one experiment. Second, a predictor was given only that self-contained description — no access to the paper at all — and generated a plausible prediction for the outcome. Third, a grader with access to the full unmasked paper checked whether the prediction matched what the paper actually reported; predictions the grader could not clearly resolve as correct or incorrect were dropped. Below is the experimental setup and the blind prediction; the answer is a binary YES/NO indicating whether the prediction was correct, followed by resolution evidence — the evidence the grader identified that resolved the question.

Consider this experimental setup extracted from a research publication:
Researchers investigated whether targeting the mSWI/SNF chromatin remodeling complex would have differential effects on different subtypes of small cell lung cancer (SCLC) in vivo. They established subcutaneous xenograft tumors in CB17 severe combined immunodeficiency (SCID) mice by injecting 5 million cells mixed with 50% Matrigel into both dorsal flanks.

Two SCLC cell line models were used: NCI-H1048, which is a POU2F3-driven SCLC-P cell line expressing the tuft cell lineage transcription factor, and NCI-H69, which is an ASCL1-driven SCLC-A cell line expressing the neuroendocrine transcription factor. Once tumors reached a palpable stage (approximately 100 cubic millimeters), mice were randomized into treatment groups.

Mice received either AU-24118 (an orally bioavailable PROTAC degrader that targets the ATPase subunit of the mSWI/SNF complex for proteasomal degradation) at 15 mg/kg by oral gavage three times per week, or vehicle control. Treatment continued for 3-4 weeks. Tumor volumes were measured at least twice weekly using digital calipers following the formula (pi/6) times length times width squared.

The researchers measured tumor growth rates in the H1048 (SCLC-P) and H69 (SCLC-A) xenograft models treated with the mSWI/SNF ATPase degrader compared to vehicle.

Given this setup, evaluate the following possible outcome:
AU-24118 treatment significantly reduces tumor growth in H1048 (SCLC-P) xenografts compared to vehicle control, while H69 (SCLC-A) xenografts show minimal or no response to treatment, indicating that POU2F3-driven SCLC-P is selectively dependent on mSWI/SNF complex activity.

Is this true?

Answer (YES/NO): YES